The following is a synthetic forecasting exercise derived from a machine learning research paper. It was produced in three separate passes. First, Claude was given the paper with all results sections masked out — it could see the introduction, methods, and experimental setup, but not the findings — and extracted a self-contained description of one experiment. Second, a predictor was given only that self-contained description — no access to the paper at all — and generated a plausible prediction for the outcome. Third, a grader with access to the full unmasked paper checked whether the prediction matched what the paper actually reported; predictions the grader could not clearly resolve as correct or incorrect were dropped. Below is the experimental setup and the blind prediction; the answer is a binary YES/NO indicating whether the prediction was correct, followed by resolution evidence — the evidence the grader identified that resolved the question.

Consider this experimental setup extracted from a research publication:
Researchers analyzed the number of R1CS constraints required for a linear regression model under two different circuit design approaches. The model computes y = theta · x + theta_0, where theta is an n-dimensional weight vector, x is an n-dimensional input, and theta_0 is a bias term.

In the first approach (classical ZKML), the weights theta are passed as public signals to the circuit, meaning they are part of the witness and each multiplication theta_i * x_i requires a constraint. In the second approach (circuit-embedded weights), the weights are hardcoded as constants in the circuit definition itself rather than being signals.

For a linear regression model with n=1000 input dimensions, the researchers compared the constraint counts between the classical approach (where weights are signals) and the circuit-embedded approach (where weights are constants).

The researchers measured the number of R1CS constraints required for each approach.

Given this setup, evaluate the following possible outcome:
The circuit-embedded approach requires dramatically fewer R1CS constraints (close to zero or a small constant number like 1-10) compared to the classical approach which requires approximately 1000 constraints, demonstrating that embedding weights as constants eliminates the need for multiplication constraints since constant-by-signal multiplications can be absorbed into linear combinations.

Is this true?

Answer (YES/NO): YES